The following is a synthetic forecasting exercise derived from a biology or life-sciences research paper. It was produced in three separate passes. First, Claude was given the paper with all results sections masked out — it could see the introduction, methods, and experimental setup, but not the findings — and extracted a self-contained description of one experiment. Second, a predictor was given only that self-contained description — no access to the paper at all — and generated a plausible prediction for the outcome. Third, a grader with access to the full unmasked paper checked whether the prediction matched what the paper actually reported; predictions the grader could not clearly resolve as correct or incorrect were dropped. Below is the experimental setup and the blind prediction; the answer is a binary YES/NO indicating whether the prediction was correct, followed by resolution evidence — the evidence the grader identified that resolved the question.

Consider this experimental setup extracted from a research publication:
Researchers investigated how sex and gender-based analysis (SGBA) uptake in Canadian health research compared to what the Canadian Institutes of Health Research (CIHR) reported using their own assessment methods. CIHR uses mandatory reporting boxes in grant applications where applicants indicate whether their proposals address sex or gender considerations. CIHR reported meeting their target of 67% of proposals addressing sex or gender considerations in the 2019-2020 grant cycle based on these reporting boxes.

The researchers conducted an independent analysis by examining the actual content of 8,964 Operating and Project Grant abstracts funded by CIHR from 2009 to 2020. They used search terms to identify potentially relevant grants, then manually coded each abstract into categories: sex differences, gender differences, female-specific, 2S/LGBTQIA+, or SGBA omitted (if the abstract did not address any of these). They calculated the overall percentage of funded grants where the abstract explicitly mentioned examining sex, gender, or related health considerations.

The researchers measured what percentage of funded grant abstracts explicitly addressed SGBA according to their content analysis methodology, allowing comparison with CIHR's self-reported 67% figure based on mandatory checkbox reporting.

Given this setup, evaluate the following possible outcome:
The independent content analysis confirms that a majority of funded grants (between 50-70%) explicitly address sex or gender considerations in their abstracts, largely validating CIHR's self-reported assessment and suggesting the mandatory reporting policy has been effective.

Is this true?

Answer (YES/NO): NO